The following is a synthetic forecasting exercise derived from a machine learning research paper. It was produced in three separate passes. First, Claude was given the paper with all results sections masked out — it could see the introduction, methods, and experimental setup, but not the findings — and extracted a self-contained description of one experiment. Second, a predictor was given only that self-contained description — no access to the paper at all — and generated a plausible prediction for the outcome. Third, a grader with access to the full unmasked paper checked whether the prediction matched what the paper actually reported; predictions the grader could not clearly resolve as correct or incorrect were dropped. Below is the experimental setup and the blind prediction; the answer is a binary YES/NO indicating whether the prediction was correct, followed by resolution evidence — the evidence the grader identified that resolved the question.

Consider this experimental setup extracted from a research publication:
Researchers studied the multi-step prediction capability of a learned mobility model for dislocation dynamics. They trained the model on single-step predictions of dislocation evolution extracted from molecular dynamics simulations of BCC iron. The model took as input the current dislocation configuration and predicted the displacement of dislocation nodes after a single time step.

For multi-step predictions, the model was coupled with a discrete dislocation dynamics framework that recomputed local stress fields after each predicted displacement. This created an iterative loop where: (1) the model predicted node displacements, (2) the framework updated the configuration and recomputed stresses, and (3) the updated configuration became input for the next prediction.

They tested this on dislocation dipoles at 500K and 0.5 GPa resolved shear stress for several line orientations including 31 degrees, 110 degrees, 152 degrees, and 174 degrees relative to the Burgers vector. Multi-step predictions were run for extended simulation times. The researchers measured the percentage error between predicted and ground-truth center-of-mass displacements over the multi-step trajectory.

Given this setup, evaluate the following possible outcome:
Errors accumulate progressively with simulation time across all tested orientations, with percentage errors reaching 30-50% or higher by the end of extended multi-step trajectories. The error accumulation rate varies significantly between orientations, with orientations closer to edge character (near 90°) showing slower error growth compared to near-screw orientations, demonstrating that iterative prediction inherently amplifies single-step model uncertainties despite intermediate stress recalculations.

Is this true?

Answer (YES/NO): NO